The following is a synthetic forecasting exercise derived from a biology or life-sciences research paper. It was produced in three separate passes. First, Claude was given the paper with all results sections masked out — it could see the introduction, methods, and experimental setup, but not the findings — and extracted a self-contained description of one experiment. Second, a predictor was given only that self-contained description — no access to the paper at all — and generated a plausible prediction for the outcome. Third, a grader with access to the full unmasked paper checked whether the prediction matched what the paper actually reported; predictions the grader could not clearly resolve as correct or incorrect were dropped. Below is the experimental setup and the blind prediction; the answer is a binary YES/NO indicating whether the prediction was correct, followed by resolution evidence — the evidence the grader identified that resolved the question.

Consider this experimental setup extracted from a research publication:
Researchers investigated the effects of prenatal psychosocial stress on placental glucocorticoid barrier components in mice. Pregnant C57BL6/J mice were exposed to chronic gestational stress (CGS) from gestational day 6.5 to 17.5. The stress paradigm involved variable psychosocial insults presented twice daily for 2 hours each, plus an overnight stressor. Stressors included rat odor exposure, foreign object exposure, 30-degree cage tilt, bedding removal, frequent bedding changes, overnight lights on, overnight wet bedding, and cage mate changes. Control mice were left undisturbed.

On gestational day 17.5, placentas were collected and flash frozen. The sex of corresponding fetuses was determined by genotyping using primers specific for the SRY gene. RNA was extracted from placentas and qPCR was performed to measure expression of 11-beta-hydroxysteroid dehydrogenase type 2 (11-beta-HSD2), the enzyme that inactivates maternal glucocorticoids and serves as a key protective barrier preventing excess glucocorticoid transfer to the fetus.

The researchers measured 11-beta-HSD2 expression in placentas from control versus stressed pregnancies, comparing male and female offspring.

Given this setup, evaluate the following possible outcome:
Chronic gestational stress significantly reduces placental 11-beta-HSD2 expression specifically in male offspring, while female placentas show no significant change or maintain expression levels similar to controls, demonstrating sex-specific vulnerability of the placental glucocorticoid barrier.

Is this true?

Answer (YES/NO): NO